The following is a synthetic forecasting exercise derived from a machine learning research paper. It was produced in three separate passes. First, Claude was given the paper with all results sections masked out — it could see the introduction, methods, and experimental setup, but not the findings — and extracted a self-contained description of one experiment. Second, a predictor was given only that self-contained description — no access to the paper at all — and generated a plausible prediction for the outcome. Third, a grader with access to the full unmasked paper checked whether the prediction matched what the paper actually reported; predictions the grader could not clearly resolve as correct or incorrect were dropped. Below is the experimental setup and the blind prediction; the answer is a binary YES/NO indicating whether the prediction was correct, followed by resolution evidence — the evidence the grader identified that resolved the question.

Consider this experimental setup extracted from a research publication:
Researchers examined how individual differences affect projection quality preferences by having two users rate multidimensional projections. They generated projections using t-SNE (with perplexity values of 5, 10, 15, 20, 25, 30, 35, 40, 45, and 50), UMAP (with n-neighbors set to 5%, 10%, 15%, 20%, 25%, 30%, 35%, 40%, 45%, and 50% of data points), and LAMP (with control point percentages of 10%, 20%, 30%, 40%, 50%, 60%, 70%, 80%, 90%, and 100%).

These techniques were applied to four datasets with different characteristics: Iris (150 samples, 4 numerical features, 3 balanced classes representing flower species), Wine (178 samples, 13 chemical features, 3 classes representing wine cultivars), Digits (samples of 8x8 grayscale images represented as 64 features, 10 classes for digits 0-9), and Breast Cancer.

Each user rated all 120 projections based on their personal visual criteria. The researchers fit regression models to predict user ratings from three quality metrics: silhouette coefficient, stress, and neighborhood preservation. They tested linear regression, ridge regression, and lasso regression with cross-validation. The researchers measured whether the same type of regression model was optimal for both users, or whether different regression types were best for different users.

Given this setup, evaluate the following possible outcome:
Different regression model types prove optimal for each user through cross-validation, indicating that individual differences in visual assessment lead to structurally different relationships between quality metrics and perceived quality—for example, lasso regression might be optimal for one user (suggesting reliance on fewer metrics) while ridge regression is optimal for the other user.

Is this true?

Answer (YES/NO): NO